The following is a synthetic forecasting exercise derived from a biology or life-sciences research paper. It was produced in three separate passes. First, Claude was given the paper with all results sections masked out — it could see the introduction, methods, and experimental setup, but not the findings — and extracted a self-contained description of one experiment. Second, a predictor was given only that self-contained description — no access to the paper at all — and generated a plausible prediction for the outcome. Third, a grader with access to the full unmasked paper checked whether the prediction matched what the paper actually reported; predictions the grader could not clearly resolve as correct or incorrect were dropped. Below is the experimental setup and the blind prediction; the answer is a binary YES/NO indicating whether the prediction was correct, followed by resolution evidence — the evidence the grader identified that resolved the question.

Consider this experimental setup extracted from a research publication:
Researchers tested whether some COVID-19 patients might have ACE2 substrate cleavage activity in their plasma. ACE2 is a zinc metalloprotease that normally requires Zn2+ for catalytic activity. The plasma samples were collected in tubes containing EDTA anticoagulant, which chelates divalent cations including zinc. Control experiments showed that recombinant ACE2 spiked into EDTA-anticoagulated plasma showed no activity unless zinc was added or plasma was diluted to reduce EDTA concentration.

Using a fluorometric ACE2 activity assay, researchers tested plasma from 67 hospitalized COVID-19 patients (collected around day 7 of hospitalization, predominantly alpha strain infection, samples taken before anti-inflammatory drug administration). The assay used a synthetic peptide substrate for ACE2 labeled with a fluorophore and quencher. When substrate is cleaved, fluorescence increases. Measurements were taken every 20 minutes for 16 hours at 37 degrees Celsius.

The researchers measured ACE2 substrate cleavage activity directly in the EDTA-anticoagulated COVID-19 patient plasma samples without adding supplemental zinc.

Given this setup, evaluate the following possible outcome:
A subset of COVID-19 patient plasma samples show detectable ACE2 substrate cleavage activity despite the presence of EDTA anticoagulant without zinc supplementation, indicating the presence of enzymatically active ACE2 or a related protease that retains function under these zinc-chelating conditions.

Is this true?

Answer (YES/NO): NO